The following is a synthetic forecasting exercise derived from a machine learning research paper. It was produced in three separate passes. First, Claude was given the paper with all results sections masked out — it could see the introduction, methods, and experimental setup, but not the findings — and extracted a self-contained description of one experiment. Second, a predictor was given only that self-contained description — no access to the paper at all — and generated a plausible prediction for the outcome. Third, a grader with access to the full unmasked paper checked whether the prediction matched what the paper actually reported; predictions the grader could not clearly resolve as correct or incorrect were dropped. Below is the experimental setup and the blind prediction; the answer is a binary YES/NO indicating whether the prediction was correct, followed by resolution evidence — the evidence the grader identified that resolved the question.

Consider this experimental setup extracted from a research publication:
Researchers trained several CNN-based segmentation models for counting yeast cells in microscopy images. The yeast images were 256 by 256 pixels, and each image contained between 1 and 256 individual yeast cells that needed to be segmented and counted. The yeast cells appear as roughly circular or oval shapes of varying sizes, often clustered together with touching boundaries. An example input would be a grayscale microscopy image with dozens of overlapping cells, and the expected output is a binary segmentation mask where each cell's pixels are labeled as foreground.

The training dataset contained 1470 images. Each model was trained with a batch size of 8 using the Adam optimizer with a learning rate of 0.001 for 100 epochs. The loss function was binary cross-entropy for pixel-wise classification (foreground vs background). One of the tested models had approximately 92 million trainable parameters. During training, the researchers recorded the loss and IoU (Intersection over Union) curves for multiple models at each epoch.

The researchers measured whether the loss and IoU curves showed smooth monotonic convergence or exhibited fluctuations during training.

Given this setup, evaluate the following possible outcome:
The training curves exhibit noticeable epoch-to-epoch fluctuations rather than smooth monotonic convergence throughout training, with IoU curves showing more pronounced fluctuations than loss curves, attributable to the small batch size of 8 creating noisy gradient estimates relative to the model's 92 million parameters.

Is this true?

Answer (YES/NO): NO